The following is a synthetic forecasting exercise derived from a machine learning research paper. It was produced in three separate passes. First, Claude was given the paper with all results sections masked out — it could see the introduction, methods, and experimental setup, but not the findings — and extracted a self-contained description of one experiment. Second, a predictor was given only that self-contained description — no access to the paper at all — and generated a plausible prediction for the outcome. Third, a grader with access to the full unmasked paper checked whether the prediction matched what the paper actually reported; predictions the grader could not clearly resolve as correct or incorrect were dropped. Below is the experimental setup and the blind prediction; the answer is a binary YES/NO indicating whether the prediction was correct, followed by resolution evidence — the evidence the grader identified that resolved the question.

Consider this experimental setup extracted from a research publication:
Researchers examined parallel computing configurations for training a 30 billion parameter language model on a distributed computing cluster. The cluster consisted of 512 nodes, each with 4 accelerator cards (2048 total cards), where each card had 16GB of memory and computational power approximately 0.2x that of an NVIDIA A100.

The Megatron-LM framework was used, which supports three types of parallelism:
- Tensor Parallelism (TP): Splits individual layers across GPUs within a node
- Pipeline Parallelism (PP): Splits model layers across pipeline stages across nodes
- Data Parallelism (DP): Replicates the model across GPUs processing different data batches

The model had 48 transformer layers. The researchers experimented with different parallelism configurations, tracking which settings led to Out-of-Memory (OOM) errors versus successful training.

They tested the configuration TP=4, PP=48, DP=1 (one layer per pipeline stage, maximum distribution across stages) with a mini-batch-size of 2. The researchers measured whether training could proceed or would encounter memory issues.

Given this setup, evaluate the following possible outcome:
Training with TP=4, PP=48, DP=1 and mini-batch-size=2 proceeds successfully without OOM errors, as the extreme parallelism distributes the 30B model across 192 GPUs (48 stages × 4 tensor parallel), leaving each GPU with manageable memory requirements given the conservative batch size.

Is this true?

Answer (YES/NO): NO